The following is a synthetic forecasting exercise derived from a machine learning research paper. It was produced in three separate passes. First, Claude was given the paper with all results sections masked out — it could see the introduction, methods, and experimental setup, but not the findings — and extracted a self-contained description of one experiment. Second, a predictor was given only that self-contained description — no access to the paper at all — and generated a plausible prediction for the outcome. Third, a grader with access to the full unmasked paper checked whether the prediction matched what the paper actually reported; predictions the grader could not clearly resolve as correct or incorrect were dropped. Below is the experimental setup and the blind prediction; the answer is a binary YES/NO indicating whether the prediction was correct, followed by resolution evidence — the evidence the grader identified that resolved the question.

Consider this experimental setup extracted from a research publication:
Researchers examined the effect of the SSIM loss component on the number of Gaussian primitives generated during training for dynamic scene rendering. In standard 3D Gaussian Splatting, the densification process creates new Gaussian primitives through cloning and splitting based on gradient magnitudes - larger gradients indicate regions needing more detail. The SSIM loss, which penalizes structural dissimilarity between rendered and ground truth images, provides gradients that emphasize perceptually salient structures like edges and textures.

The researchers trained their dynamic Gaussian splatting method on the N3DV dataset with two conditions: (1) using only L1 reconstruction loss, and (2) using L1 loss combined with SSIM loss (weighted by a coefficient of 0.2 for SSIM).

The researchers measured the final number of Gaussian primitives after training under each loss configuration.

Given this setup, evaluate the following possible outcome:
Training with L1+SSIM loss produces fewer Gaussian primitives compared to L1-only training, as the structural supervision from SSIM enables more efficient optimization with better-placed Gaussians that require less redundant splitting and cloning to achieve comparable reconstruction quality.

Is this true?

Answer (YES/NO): NO